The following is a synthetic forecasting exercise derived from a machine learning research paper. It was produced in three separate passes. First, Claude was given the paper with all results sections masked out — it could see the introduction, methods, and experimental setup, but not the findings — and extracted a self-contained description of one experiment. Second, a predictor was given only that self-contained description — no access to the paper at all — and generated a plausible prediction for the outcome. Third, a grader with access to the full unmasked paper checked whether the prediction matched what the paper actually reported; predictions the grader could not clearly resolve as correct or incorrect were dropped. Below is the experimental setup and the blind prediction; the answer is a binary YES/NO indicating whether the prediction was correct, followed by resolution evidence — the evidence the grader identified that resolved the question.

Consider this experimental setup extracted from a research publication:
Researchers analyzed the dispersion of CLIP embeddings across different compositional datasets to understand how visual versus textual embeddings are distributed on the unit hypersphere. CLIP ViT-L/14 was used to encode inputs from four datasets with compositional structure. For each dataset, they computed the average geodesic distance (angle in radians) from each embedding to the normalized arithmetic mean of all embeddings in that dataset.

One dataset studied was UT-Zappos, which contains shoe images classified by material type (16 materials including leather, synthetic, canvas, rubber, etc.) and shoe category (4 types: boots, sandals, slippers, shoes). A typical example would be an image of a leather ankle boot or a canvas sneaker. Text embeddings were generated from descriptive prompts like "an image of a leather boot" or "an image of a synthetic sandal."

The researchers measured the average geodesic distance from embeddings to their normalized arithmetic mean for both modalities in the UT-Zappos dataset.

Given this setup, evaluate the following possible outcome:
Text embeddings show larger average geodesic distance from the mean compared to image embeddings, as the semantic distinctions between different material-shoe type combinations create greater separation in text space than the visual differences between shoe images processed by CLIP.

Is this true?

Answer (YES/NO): YES